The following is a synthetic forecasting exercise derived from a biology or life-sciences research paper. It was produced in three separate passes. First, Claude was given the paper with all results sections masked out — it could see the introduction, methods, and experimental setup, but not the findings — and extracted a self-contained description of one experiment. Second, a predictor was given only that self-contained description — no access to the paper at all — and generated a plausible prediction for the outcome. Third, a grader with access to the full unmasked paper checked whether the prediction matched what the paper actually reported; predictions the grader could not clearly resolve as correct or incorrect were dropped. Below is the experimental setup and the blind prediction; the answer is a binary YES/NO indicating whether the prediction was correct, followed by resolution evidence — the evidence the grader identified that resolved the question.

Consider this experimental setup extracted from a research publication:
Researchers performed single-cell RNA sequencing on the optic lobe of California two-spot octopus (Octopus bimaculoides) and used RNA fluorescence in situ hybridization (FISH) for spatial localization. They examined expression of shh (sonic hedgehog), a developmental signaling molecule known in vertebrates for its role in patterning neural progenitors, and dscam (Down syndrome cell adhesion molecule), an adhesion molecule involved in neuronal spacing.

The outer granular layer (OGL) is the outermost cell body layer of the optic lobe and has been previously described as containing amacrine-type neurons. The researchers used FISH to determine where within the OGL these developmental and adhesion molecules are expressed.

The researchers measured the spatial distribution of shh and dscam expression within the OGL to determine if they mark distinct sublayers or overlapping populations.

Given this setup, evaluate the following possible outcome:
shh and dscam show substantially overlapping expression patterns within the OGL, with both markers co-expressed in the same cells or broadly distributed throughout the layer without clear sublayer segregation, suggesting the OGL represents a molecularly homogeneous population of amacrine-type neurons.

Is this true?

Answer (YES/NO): NO